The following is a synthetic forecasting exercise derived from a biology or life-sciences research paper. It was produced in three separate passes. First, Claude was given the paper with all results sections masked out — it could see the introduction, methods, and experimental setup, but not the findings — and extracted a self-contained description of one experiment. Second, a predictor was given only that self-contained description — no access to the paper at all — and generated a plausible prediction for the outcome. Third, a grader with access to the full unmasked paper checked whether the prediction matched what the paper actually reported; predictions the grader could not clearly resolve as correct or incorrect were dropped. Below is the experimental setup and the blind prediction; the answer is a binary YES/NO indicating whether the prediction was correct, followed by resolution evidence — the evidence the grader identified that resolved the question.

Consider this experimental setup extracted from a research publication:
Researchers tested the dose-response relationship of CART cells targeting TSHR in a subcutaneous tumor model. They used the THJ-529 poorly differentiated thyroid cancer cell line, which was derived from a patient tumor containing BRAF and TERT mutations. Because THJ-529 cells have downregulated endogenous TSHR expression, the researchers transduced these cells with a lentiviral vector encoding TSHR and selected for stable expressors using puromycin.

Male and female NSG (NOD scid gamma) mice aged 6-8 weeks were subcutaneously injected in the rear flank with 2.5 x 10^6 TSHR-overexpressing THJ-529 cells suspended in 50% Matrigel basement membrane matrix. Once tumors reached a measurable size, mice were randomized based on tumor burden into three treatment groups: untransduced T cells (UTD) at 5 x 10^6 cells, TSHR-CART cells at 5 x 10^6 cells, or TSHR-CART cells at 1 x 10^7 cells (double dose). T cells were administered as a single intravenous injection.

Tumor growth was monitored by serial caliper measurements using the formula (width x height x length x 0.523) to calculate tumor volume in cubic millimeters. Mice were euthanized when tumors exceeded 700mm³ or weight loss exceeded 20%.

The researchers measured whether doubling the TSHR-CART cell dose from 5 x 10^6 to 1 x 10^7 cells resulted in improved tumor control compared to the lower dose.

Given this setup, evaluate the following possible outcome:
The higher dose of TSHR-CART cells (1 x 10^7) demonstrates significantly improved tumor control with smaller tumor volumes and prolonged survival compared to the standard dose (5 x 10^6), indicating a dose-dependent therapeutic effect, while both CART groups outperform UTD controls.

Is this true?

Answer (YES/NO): YES